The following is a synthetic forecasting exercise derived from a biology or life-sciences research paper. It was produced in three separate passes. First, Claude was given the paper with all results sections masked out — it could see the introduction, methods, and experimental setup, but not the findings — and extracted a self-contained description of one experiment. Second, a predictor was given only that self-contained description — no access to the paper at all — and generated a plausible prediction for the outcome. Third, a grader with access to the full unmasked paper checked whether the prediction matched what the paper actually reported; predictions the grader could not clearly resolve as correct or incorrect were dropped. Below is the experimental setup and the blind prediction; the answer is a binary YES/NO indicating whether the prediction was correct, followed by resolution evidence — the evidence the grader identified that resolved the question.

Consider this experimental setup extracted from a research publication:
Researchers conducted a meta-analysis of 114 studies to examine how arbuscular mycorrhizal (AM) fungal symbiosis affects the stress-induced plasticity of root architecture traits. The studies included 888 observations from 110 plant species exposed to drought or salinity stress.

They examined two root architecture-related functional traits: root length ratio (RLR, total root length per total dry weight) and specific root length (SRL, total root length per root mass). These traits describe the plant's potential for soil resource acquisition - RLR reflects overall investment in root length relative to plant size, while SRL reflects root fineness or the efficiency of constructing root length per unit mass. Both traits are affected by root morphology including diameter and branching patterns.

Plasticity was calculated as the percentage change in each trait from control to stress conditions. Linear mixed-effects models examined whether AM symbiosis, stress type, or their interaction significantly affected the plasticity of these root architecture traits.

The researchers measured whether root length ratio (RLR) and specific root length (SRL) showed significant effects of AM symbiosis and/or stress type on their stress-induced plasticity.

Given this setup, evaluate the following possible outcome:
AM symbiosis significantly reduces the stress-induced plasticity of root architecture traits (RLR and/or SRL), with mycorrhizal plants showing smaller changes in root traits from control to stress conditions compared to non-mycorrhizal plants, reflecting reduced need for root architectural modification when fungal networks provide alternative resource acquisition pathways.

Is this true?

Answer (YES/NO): NO